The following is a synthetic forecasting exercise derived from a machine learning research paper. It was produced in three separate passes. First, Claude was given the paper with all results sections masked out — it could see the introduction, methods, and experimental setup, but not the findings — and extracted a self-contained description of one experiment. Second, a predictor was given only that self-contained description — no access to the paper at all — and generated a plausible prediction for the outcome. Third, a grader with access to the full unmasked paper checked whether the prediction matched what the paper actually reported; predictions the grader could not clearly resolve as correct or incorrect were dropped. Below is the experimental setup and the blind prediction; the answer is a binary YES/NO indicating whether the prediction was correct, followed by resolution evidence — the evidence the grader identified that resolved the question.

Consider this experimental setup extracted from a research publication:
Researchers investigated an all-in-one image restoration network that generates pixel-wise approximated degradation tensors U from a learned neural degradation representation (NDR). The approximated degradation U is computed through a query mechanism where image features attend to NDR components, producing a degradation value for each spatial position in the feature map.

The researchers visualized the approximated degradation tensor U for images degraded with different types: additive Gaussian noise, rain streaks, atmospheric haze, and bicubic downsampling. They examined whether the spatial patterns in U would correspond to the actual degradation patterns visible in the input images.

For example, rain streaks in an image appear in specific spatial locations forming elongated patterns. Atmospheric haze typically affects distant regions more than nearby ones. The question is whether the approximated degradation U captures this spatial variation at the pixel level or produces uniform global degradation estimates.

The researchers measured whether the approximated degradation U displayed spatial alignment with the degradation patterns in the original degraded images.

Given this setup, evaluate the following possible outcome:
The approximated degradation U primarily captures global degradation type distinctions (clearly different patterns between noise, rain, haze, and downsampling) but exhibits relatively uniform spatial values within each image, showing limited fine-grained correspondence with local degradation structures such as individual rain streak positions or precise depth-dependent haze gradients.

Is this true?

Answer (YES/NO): NO